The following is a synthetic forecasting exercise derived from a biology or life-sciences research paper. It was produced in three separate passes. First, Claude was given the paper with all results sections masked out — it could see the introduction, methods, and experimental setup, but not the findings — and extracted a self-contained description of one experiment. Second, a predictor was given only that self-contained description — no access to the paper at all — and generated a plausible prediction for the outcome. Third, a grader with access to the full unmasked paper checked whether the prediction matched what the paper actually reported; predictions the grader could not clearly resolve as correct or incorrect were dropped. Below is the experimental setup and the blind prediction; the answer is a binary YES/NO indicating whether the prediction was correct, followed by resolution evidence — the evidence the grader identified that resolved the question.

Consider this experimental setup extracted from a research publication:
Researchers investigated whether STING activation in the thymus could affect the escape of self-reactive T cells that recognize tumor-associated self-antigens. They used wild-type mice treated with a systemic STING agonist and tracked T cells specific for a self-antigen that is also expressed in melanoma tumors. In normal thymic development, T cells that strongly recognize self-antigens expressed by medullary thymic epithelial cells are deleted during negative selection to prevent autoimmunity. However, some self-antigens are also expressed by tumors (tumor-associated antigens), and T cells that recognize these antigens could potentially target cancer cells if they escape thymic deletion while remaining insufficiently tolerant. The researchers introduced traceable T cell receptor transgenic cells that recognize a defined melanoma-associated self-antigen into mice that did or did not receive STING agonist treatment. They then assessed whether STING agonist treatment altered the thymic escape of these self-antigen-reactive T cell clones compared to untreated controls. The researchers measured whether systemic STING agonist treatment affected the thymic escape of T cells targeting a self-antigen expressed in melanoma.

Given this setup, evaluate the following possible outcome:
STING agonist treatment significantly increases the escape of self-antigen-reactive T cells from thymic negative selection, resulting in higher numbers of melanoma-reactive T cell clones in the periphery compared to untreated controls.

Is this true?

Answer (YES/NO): YES